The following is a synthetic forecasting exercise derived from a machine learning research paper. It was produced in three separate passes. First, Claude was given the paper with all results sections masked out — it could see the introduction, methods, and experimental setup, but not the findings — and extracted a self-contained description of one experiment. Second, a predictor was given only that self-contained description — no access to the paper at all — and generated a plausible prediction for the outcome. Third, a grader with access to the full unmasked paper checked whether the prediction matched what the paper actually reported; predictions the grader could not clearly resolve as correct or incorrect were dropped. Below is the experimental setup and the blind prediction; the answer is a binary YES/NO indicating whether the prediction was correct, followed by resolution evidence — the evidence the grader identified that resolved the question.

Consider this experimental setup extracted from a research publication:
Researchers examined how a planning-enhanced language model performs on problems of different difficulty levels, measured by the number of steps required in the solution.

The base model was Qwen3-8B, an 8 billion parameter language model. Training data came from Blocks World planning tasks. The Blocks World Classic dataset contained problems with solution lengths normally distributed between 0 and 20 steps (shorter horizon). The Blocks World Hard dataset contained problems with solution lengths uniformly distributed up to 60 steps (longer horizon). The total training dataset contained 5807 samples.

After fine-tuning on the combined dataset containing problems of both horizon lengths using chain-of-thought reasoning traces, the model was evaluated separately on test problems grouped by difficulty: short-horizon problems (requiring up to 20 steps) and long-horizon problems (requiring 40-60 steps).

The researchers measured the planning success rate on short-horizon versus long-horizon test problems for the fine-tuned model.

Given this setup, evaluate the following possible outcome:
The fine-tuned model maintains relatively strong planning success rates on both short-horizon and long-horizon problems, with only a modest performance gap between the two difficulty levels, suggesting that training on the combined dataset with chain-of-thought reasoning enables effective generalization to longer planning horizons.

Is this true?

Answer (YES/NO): NO